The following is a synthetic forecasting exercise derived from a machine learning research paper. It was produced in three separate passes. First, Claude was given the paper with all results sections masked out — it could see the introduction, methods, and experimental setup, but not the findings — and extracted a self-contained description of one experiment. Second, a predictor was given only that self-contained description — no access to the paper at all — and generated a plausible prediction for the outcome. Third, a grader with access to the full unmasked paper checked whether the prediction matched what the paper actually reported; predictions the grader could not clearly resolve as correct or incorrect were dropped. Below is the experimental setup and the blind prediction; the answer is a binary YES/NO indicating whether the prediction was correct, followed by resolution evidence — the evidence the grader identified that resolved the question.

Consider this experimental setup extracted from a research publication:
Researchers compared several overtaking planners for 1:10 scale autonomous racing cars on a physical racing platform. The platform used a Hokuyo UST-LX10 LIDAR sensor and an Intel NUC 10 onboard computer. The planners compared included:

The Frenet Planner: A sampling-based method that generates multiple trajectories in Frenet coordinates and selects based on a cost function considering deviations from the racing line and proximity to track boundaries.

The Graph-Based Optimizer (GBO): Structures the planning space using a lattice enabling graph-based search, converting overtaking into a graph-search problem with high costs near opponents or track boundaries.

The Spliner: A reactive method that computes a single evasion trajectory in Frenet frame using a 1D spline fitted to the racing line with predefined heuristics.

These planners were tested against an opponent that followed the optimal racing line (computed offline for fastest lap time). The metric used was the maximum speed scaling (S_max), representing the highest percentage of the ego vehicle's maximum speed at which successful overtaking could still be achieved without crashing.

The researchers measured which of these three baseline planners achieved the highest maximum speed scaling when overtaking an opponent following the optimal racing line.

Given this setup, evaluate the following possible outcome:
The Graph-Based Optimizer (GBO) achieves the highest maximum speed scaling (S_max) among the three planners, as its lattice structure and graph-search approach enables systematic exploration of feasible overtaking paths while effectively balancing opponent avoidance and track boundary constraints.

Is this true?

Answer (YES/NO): NO